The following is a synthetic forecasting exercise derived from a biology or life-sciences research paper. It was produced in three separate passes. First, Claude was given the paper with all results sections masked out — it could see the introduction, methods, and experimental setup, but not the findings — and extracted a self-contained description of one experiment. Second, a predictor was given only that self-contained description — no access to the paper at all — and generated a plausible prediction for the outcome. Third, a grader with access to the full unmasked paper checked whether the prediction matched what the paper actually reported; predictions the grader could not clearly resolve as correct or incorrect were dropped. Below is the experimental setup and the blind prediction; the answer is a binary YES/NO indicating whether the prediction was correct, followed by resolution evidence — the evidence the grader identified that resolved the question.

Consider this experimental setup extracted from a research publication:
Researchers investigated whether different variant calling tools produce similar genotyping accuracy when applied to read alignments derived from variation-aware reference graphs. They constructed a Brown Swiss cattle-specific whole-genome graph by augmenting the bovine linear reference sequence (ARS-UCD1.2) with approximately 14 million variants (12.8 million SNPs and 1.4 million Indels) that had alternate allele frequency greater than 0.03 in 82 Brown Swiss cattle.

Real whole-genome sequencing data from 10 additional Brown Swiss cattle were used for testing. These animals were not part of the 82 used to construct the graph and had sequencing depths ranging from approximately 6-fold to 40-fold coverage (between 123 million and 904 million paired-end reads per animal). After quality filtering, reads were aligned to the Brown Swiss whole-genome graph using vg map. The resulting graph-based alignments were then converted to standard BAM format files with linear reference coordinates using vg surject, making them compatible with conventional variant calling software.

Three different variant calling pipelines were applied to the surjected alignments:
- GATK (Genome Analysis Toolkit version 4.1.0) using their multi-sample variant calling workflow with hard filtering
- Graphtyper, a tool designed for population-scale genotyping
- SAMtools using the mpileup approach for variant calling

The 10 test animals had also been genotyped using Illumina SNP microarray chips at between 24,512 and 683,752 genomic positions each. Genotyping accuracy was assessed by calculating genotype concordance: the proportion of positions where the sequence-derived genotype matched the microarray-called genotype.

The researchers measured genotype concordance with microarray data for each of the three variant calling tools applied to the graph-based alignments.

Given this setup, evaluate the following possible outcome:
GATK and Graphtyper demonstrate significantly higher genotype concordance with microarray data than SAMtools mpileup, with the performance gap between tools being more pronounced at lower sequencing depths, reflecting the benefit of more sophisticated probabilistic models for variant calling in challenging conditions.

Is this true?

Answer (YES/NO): NO